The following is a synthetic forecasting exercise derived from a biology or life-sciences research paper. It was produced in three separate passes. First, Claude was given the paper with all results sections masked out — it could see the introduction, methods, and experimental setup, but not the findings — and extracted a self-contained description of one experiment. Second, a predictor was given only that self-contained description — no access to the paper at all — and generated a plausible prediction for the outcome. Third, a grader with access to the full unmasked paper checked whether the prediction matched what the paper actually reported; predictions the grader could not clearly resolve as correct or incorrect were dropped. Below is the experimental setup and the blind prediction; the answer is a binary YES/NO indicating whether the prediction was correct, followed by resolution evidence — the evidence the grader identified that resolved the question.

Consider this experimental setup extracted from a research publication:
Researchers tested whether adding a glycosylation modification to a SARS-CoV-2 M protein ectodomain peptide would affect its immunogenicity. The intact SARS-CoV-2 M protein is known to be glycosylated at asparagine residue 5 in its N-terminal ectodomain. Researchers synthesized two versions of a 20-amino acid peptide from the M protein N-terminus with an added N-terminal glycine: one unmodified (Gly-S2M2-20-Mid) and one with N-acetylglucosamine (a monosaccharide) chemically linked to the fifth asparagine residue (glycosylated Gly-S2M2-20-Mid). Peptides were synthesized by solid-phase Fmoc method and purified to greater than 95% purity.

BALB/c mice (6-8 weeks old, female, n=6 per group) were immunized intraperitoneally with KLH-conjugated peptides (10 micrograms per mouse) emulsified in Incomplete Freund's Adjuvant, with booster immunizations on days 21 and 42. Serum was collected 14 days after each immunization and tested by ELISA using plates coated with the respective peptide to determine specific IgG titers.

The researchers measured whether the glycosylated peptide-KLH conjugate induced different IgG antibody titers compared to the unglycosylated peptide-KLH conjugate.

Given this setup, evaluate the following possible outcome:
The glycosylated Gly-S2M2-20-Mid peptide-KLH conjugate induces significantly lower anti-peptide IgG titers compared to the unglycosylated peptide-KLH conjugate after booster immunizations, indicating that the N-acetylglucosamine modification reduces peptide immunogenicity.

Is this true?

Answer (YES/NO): NO